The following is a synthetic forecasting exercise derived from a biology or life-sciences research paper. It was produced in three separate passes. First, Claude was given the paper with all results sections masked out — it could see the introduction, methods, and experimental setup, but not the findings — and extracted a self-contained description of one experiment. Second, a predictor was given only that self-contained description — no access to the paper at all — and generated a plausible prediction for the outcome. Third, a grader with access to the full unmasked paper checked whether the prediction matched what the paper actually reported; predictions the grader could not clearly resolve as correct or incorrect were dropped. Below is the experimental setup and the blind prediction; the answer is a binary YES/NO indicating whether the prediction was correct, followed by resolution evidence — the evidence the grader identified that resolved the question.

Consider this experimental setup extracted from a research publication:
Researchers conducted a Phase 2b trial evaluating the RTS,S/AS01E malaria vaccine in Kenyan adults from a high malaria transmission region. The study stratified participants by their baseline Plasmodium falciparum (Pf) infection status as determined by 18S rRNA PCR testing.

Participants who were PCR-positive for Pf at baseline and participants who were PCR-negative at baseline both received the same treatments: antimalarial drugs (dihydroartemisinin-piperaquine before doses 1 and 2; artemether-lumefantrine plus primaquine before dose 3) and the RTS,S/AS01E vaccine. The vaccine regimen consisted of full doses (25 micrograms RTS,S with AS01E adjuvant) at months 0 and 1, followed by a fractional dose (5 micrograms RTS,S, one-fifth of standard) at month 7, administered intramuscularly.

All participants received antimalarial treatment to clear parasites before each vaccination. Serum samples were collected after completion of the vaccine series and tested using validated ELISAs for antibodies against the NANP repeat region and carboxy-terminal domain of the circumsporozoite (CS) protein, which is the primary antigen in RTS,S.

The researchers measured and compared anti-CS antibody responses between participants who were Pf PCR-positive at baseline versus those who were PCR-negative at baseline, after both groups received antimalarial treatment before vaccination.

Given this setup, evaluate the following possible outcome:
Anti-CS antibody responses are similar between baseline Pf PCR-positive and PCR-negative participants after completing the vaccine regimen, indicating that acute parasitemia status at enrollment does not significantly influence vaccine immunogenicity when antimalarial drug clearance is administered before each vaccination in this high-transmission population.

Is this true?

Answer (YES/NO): YES